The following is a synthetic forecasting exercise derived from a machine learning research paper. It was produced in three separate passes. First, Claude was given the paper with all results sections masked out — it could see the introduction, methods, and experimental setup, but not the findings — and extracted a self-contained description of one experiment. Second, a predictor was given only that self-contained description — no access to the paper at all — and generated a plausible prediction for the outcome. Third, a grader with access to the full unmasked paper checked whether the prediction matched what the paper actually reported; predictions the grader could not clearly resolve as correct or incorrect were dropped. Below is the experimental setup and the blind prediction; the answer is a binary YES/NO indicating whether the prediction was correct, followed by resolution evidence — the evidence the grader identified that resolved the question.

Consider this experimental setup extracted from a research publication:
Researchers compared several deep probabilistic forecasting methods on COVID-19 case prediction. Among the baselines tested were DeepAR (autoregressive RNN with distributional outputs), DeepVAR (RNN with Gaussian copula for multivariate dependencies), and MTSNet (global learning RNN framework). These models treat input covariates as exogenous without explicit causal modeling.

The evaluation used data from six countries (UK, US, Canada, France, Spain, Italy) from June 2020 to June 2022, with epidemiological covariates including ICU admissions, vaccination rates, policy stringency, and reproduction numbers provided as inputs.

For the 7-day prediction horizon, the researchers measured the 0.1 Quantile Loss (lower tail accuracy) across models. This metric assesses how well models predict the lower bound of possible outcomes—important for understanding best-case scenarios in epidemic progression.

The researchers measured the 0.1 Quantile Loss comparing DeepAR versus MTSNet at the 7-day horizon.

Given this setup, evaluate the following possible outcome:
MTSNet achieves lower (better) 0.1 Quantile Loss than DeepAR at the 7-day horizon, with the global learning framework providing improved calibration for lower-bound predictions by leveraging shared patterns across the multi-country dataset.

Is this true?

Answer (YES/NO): NO